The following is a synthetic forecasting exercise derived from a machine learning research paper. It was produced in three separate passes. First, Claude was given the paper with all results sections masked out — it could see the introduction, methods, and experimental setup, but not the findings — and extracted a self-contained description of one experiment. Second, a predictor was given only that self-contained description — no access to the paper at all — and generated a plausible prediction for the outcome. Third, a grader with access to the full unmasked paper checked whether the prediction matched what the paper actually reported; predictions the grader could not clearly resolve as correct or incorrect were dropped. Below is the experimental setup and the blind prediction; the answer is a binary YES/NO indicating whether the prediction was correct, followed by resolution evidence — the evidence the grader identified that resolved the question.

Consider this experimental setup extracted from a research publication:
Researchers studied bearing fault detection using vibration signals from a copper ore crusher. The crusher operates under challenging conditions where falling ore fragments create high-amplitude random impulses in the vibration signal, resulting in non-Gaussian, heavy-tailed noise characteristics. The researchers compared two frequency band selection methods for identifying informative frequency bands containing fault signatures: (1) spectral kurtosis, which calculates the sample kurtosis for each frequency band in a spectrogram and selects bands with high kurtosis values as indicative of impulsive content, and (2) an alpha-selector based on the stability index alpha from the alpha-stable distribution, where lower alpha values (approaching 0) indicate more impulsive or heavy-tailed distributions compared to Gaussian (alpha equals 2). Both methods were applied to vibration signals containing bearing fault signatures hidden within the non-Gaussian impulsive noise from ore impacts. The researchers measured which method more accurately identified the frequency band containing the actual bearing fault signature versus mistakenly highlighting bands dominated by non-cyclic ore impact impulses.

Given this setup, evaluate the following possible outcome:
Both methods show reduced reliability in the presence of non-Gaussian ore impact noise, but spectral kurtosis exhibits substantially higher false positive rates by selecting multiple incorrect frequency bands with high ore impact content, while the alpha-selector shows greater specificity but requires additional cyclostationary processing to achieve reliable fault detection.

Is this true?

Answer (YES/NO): NO